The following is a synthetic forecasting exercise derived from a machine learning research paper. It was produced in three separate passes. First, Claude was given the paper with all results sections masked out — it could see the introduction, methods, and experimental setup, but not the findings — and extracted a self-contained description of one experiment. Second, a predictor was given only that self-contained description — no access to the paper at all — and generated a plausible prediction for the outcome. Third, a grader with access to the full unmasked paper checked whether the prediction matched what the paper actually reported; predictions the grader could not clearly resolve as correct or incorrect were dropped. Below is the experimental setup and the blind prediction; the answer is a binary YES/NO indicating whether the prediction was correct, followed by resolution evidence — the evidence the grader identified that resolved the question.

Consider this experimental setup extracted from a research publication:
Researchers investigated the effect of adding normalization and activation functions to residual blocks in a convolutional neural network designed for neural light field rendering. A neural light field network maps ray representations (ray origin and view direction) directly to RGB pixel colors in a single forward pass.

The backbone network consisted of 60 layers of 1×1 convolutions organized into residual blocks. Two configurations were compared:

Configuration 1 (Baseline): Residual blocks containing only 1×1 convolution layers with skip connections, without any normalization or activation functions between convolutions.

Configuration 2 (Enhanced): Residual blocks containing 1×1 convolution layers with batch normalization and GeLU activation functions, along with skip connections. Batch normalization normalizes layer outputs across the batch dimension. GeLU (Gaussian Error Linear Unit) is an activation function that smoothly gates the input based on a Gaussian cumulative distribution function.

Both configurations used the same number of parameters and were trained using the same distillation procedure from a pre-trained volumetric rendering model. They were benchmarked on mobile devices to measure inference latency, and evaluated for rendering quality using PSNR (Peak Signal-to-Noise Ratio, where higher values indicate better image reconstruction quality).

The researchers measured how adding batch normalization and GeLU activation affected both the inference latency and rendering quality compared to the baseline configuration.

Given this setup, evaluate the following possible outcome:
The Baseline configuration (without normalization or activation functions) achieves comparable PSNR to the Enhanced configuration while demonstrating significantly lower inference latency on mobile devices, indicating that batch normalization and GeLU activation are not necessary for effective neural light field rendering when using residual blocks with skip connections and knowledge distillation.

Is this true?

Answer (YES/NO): NO